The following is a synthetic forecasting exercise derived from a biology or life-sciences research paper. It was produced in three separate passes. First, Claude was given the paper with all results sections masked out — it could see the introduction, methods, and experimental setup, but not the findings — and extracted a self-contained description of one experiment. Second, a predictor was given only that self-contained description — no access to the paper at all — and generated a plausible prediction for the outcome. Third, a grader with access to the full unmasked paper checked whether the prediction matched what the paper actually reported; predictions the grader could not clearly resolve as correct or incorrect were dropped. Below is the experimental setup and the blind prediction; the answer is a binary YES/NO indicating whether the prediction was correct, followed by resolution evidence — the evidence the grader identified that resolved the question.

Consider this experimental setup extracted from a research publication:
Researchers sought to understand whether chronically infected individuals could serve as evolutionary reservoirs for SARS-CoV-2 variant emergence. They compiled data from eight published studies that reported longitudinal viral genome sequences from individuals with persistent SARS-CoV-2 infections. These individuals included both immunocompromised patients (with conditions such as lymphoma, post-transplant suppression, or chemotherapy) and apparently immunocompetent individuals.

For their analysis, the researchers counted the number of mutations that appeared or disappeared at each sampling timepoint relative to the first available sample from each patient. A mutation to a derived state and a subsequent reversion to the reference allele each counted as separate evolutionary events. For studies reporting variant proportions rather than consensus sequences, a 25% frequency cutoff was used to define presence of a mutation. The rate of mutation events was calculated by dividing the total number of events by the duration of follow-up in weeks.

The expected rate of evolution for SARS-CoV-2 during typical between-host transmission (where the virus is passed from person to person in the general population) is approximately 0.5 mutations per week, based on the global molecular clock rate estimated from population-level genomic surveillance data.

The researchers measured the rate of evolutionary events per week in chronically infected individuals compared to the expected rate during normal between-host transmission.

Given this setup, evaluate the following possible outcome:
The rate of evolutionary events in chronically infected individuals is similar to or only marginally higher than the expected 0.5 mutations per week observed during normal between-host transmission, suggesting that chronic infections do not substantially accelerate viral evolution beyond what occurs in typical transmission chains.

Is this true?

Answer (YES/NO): NO